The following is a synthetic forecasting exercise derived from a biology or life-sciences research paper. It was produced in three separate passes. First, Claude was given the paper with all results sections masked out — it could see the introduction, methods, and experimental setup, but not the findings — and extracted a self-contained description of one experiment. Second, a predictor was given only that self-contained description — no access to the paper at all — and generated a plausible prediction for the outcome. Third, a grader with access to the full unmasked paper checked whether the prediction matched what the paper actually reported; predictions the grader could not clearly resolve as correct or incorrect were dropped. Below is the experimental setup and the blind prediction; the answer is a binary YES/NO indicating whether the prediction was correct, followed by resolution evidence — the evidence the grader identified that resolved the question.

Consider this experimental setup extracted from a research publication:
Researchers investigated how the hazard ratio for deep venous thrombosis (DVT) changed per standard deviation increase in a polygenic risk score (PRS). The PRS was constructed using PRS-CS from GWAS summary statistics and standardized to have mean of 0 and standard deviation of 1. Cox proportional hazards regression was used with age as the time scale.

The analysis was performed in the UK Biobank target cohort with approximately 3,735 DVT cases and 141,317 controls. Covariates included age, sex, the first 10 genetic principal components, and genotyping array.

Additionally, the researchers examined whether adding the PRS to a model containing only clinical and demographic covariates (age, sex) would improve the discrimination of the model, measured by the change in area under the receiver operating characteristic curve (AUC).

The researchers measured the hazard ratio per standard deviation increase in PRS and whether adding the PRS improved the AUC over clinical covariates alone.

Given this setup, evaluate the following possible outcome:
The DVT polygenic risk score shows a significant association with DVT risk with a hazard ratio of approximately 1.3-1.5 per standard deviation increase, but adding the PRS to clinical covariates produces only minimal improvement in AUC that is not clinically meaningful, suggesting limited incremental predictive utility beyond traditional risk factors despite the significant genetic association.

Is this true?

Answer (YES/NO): NO